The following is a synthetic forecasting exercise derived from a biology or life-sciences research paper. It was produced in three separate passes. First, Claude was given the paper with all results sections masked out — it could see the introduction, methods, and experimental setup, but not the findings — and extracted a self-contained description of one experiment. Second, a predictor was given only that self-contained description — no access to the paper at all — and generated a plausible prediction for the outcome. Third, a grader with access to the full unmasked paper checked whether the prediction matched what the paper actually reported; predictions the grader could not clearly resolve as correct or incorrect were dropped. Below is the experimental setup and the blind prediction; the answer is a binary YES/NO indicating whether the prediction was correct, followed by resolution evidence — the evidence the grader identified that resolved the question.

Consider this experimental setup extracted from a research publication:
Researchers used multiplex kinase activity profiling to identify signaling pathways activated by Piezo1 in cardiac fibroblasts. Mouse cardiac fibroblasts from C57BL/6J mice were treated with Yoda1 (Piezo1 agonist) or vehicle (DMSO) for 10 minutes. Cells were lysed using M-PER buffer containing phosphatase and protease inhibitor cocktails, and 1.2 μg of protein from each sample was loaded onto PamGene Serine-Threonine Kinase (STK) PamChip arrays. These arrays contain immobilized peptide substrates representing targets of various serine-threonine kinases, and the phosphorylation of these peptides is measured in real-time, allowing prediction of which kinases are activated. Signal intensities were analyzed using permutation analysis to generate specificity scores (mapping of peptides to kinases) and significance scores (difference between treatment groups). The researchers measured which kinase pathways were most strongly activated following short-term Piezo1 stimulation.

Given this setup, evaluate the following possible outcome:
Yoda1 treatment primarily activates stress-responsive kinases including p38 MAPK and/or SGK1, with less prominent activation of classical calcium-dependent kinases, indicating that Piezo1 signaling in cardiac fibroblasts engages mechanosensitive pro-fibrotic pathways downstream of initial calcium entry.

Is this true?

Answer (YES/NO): NO